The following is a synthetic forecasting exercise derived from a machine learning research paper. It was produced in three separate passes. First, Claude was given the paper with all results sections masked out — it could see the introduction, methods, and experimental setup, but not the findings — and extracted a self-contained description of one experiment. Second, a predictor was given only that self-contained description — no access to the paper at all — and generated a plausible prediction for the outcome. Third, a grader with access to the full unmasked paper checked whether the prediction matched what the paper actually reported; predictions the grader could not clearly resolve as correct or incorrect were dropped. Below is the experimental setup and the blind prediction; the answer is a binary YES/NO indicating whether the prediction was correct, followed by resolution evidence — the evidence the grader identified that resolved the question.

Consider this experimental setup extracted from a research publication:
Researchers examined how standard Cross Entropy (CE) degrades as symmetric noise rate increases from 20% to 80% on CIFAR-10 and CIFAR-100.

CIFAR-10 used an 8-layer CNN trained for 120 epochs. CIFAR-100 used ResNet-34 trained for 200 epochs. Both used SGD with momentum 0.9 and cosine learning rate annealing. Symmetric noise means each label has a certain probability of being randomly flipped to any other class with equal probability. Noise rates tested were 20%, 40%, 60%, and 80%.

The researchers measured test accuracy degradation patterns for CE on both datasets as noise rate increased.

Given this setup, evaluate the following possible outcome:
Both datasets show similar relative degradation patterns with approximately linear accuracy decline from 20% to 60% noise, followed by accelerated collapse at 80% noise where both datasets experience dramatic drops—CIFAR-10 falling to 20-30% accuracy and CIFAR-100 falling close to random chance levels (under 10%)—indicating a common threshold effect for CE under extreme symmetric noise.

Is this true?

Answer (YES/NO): NO